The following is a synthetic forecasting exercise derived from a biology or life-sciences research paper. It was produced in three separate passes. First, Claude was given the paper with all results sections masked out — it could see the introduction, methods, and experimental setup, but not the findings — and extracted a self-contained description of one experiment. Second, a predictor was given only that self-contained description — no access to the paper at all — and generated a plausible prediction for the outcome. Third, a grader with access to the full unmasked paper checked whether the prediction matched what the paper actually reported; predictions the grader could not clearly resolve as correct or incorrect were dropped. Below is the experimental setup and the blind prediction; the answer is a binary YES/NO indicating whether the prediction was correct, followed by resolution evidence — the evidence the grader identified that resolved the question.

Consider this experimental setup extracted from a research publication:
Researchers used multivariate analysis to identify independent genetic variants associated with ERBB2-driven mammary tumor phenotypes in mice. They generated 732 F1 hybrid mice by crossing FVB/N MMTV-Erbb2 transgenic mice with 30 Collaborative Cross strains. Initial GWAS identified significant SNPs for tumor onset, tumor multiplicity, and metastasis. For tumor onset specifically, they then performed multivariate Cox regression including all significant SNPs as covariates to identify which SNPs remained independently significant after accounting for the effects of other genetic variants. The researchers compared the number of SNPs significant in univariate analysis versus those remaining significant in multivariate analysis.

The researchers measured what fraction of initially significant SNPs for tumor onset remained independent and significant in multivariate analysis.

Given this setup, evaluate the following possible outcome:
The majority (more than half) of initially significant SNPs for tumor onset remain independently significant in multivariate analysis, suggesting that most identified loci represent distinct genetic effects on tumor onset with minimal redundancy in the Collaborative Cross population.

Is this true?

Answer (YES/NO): NO